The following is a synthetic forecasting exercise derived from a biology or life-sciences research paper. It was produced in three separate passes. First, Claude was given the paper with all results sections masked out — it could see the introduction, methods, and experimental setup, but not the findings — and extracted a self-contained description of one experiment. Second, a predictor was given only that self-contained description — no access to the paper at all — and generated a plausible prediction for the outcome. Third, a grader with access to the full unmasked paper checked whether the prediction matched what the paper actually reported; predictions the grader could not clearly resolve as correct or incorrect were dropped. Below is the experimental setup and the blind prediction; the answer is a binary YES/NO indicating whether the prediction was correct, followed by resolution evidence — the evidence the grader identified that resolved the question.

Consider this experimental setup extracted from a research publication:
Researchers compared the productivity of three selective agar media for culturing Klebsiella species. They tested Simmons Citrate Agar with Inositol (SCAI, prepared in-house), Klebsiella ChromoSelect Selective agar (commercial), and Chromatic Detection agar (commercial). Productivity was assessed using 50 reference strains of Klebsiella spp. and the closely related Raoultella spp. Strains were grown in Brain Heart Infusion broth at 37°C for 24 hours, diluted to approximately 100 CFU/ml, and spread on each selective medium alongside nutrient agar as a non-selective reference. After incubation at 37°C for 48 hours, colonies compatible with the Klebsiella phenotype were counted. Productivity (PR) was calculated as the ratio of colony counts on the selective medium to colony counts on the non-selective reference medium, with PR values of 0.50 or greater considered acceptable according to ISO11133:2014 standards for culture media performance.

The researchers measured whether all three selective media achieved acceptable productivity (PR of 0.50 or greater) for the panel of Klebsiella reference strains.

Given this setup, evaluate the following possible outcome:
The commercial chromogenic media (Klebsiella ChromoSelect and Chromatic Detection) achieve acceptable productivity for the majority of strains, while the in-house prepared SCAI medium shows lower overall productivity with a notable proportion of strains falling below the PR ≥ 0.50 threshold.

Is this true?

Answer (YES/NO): NO